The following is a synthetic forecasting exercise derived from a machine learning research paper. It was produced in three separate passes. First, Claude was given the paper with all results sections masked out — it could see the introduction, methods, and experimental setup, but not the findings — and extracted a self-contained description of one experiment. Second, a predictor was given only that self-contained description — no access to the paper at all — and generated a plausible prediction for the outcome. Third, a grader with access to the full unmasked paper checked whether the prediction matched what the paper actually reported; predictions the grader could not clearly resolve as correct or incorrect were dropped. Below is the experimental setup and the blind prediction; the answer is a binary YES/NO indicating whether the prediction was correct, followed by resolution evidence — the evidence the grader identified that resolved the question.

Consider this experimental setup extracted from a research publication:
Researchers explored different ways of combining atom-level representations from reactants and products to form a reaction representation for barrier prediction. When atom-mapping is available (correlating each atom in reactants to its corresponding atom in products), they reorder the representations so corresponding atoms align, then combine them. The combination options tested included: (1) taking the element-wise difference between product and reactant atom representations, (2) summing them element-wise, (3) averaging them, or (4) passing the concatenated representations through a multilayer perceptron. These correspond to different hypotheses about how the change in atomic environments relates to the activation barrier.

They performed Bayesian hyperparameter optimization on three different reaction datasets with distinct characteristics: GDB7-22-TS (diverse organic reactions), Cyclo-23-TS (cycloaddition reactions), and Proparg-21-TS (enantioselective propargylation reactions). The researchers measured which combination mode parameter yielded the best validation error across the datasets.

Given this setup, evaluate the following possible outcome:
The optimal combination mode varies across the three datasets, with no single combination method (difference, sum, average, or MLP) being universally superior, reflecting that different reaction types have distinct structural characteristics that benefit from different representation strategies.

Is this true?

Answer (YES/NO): NO